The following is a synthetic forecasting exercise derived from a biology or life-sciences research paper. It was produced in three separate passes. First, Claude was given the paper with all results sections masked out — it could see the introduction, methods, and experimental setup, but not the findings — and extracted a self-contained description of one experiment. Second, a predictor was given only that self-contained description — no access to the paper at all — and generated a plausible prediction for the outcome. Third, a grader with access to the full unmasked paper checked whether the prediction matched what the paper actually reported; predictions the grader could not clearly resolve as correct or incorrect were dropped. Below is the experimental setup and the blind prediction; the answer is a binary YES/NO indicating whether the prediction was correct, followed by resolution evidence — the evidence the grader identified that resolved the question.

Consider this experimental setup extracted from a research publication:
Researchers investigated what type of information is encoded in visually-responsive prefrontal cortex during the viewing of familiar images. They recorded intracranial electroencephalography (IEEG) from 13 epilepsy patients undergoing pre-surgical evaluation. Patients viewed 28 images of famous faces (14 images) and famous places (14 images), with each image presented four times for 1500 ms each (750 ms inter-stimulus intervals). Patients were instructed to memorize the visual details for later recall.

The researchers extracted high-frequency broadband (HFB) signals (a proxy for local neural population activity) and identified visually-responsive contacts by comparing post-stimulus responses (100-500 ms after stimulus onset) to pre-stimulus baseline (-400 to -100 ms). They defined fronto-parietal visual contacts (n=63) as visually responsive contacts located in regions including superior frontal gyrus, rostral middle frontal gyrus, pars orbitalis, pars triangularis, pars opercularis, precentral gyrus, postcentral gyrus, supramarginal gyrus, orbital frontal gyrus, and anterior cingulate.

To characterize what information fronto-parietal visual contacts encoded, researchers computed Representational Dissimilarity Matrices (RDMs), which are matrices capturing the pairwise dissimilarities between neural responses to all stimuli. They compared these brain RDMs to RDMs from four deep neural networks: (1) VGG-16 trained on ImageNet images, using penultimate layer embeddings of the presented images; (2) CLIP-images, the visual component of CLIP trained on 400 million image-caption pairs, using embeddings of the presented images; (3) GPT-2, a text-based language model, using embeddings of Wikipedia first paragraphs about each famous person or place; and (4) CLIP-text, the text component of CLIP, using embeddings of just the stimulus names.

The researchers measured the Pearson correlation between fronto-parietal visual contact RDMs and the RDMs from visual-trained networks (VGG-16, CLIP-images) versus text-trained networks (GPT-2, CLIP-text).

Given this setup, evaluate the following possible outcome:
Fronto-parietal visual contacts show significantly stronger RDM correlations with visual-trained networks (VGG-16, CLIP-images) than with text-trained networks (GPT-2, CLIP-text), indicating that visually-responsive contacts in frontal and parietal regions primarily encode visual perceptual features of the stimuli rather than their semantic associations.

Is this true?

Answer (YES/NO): NO